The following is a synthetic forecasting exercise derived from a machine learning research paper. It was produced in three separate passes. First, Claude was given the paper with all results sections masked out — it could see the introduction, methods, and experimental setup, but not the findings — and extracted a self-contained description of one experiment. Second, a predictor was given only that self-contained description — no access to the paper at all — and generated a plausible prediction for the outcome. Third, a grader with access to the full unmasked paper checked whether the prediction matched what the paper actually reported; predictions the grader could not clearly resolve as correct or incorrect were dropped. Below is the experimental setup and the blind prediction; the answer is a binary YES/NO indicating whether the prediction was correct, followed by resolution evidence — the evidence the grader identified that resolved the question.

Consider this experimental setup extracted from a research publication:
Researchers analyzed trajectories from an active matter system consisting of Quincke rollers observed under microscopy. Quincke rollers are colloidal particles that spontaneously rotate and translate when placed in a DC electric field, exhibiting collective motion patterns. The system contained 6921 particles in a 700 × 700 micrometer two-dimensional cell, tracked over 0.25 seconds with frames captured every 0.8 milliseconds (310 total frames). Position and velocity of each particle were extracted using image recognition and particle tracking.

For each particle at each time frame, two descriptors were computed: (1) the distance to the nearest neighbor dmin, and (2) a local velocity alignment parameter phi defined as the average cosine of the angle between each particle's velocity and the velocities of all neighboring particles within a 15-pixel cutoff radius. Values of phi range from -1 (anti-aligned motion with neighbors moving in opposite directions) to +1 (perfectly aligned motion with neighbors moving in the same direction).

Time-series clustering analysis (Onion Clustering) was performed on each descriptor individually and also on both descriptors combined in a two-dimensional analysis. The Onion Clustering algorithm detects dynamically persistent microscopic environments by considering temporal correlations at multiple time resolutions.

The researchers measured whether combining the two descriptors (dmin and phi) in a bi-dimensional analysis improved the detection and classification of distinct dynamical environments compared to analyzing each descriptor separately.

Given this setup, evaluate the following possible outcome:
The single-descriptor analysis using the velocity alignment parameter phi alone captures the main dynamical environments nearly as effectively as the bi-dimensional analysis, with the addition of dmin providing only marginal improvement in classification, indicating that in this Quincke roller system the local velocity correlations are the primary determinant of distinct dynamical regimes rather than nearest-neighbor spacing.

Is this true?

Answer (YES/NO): NO